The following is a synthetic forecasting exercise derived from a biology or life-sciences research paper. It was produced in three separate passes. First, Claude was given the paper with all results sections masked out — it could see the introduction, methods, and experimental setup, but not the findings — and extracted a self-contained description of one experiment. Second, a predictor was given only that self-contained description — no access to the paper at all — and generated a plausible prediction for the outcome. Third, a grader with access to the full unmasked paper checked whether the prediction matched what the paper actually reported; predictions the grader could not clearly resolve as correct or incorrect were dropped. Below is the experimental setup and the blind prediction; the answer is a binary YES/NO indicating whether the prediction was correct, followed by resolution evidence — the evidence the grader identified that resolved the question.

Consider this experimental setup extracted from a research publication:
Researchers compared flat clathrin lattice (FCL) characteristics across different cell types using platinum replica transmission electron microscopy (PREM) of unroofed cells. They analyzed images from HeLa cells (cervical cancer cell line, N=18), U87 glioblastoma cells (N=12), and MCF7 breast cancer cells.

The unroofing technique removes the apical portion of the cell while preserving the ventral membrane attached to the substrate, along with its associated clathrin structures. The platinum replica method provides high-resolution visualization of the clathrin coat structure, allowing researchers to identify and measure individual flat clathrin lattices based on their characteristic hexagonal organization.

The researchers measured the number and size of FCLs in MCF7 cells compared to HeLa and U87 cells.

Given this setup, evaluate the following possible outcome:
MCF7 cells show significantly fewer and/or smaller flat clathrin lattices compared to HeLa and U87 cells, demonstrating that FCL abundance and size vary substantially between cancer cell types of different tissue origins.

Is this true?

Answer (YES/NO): NO